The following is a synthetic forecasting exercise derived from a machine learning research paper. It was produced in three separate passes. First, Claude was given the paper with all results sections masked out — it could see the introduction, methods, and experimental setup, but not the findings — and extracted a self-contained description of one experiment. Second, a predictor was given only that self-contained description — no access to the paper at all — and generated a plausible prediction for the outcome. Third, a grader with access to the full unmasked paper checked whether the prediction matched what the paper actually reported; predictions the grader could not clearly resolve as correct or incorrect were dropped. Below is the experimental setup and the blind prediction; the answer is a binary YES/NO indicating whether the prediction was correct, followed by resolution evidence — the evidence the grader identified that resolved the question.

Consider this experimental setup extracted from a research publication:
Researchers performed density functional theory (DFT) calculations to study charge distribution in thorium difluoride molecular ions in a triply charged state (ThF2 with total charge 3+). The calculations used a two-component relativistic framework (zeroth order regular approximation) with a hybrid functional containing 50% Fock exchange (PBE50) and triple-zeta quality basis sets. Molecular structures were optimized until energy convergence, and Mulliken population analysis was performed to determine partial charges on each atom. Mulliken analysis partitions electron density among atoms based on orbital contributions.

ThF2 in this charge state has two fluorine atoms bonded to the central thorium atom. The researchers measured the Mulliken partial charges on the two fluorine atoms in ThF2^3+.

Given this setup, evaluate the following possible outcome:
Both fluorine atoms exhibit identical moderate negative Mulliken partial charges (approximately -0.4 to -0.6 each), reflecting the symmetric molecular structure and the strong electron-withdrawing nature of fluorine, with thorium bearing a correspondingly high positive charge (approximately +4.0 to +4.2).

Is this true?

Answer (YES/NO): NO